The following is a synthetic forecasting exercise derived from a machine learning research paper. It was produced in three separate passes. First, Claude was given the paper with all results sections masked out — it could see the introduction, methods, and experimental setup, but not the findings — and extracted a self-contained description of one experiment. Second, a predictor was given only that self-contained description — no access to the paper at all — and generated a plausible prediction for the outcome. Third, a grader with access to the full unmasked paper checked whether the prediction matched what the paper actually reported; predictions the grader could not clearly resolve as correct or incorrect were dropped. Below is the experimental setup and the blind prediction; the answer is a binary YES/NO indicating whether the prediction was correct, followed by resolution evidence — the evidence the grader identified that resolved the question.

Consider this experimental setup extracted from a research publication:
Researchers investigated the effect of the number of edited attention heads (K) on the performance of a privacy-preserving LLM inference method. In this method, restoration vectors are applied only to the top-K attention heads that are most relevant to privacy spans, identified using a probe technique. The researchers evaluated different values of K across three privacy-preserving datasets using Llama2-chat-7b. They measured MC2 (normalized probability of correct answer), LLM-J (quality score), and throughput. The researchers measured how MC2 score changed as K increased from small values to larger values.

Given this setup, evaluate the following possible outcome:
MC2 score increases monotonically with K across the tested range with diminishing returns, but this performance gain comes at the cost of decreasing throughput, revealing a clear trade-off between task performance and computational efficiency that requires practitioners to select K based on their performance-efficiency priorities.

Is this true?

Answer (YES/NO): NO